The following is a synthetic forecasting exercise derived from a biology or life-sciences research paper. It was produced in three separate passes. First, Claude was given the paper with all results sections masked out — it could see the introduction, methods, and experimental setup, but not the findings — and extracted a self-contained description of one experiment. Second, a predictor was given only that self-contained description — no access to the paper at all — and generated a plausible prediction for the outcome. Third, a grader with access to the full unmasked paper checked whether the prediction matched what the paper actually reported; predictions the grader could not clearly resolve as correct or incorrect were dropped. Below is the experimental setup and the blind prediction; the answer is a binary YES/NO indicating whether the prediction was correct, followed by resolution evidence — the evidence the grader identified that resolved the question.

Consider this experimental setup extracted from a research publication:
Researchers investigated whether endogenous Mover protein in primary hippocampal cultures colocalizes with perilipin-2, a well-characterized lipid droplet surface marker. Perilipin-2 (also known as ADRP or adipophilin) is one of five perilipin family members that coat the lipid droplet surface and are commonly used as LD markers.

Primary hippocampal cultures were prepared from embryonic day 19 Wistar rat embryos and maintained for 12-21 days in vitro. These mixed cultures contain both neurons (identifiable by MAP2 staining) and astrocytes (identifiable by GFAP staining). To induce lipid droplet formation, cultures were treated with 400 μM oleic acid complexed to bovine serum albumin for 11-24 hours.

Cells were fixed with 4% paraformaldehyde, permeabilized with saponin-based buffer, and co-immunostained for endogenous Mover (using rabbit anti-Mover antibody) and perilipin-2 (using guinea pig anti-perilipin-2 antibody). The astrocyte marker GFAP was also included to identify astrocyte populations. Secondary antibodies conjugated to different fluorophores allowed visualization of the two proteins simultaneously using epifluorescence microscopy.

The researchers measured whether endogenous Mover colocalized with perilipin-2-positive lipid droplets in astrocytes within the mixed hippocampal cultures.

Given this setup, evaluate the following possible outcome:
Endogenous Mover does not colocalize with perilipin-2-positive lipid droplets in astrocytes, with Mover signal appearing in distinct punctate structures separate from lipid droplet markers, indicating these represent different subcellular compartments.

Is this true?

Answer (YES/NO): NO